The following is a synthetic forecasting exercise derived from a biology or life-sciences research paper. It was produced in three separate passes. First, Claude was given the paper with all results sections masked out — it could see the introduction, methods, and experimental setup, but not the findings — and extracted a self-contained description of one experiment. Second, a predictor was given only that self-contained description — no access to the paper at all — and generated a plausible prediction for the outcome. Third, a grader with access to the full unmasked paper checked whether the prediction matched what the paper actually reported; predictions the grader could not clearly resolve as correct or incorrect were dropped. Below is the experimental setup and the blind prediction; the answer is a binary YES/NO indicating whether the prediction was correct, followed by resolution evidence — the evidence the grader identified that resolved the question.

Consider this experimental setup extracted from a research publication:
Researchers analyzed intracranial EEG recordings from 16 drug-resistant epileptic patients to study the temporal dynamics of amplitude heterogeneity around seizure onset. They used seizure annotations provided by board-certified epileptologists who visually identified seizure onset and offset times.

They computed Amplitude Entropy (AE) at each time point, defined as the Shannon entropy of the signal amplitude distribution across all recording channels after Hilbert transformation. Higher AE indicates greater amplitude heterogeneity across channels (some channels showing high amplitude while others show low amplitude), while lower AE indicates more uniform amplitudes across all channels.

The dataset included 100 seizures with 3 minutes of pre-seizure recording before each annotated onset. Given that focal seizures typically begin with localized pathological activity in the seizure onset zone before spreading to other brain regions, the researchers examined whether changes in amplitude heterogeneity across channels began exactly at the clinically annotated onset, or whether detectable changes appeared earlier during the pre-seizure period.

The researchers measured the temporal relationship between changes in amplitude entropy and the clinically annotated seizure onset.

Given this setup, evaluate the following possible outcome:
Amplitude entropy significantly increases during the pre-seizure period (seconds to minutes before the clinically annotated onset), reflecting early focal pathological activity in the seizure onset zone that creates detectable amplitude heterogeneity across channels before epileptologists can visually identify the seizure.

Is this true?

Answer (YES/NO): NO